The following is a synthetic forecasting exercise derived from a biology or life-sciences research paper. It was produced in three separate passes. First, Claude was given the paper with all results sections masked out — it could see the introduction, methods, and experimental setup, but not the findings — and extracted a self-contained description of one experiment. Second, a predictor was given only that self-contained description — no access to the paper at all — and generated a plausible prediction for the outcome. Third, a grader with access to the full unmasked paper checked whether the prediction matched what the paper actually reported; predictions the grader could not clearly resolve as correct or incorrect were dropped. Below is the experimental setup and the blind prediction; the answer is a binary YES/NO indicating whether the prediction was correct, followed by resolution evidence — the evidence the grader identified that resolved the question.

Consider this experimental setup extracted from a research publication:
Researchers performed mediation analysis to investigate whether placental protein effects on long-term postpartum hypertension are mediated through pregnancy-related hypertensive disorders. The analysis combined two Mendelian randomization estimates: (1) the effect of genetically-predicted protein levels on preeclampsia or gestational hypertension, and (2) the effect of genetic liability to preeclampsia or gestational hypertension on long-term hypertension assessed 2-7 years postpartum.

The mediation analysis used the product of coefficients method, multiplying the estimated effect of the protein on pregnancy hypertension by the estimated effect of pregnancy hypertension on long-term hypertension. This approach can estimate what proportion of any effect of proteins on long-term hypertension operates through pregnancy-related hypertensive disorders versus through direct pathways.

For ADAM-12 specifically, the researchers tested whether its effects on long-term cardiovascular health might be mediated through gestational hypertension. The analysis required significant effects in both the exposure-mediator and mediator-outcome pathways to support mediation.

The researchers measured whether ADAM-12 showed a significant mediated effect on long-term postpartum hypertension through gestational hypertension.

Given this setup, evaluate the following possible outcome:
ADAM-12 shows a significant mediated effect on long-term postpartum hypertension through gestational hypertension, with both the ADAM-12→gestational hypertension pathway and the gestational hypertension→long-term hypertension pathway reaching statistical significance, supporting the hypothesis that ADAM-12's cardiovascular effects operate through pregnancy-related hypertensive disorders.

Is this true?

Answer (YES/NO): YES